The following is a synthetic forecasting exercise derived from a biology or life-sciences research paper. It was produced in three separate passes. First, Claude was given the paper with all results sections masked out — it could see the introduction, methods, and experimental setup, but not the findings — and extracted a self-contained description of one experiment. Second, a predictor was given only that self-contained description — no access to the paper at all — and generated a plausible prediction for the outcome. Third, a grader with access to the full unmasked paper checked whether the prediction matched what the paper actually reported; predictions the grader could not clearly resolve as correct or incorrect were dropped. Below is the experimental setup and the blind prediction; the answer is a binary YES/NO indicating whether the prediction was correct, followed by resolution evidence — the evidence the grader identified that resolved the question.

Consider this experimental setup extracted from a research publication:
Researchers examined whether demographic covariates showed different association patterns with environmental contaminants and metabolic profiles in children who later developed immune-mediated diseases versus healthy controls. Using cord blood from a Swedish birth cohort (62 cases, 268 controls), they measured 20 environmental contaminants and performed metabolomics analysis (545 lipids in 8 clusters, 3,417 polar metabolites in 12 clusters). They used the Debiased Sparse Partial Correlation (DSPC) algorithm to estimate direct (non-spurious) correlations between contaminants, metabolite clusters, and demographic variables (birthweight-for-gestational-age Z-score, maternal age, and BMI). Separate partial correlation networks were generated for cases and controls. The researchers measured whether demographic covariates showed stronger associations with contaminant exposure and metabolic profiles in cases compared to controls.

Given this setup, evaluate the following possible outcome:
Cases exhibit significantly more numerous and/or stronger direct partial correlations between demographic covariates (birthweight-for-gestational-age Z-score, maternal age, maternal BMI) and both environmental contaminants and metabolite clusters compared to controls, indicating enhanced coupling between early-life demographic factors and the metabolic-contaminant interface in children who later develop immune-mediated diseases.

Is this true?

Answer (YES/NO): YES